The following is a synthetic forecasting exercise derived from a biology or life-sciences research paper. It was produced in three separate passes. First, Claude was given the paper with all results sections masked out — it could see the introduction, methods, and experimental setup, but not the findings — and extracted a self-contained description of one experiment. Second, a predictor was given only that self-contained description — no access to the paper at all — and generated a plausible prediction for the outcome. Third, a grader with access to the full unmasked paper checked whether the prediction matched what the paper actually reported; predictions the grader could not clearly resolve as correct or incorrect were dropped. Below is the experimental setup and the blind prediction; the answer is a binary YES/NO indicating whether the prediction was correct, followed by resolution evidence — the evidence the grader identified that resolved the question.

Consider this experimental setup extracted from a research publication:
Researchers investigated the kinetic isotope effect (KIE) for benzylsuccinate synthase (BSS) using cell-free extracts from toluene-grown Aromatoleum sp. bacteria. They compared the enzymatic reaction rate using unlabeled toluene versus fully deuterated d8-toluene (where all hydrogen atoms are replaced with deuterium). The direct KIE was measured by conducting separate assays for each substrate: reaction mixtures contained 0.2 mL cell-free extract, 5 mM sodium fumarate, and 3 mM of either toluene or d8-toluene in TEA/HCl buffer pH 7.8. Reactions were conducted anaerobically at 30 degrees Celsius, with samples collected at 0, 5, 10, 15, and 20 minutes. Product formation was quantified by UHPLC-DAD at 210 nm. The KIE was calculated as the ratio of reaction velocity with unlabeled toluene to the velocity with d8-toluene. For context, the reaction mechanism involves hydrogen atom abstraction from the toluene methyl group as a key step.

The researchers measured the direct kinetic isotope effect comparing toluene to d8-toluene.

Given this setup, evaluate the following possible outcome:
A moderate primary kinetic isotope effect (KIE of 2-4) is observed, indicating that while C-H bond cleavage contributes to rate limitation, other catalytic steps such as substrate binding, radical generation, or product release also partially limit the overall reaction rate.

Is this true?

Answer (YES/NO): YES